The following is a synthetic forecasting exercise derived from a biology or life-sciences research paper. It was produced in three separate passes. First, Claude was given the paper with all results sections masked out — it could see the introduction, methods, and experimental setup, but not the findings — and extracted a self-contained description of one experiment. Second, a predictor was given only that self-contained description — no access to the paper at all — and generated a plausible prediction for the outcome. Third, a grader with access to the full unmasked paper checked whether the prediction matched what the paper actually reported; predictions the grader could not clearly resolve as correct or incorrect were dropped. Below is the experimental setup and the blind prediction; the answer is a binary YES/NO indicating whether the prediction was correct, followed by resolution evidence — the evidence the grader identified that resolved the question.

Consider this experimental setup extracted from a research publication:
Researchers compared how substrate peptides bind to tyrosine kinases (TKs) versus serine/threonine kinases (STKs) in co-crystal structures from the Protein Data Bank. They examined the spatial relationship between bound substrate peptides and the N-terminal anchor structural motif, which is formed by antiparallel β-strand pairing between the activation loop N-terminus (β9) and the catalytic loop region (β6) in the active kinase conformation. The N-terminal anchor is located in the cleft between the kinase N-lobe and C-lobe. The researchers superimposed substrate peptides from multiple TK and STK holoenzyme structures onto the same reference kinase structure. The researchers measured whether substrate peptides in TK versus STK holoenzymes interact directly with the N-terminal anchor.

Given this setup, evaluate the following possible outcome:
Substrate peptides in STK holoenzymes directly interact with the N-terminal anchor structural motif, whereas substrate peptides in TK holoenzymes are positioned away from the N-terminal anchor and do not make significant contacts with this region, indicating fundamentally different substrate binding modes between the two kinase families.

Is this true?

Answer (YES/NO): YES